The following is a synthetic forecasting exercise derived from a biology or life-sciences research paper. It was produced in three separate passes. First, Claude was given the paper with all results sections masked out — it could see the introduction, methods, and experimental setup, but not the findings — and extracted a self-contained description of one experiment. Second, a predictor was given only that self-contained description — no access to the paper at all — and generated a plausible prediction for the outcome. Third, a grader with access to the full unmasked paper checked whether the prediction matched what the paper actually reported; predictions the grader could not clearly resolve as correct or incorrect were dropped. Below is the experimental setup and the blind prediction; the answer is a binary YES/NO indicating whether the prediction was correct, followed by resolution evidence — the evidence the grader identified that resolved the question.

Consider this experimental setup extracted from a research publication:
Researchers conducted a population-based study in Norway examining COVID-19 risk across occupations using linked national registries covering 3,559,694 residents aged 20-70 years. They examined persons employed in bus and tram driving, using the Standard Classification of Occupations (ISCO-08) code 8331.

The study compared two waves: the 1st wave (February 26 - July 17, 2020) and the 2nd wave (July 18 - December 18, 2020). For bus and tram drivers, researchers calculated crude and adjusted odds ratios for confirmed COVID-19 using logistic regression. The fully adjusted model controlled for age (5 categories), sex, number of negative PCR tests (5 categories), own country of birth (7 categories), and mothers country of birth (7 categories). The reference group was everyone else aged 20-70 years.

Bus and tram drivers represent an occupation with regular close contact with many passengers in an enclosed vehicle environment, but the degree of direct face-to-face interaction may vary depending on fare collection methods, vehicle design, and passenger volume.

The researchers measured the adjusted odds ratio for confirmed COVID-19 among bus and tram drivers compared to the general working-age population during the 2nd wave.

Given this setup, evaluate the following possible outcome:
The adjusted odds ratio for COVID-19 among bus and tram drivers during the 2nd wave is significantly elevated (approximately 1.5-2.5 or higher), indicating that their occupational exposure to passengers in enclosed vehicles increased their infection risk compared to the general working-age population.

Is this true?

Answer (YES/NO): NO